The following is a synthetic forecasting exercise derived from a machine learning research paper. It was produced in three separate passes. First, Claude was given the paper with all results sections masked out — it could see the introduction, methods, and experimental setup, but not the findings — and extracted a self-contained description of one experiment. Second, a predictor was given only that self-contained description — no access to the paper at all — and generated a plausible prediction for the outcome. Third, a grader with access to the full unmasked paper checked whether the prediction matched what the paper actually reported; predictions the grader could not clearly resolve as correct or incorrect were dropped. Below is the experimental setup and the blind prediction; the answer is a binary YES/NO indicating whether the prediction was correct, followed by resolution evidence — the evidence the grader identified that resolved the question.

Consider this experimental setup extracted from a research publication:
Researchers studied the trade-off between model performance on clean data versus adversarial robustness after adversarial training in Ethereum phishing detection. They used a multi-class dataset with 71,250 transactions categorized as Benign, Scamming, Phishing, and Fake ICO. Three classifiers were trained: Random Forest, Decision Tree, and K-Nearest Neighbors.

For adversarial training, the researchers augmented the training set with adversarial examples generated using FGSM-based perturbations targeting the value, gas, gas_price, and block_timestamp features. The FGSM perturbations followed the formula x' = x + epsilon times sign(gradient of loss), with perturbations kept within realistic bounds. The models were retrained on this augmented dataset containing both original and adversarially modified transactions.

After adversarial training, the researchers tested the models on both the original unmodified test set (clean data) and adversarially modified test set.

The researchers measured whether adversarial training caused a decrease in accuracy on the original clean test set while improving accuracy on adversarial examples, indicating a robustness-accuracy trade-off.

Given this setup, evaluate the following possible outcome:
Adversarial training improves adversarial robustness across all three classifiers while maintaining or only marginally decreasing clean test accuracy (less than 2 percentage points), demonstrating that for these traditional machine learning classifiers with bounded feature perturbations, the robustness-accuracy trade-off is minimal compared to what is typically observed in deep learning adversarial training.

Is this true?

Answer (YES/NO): YES